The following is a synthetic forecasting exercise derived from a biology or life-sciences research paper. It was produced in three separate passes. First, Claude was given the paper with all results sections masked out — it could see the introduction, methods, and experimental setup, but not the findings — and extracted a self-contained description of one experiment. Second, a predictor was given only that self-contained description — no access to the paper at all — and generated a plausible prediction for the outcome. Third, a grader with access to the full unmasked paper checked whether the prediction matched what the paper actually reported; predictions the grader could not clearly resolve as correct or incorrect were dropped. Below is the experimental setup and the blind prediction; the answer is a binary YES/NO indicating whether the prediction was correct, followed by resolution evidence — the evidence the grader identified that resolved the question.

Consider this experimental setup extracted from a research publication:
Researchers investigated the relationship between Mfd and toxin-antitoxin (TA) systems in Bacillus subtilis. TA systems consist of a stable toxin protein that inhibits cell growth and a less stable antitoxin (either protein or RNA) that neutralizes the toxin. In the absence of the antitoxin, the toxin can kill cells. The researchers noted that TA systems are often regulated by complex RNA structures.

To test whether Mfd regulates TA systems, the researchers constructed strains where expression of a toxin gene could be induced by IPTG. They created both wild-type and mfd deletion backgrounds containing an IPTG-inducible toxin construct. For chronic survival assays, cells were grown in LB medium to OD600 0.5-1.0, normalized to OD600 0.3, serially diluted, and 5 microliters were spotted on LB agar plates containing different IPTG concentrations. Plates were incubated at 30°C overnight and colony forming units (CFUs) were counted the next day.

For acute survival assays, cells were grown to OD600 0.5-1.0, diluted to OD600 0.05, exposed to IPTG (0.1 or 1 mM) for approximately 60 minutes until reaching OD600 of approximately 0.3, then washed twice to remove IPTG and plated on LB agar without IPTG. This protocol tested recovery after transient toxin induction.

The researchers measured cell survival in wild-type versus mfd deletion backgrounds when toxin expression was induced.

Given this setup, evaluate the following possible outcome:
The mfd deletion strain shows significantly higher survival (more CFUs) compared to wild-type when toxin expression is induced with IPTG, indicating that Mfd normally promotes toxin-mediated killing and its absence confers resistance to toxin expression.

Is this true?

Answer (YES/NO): NO